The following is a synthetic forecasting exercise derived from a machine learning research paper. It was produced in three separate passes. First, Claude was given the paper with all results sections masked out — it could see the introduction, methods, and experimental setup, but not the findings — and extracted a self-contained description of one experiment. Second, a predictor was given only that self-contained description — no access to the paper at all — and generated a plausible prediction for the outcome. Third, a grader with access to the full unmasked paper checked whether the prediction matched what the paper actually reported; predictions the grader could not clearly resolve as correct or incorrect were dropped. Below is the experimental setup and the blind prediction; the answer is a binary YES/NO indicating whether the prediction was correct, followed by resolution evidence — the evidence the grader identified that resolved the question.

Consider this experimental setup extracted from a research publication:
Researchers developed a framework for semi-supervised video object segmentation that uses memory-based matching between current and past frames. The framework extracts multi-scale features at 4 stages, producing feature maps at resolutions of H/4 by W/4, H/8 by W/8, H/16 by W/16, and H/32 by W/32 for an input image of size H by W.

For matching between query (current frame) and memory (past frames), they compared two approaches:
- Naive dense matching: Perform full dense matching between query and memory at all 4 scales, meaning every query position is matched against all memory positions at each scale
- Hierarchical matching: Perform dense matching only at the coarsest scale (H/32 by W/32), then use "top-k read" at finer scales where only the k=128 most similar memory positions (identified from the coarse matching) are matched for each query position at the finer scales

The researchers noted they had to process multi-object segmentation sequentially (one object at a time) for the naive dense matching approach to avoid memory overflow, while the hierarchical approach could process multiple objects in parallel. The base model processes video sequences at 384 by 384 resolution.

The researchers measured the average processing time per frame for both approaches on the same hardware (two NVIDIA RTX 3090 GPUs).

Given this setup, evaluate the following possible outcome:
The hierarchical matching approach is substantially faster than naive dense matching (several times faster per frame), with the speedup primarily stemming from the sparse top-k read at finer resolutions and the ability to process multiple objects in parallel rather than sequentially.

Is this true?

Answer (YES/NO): YES